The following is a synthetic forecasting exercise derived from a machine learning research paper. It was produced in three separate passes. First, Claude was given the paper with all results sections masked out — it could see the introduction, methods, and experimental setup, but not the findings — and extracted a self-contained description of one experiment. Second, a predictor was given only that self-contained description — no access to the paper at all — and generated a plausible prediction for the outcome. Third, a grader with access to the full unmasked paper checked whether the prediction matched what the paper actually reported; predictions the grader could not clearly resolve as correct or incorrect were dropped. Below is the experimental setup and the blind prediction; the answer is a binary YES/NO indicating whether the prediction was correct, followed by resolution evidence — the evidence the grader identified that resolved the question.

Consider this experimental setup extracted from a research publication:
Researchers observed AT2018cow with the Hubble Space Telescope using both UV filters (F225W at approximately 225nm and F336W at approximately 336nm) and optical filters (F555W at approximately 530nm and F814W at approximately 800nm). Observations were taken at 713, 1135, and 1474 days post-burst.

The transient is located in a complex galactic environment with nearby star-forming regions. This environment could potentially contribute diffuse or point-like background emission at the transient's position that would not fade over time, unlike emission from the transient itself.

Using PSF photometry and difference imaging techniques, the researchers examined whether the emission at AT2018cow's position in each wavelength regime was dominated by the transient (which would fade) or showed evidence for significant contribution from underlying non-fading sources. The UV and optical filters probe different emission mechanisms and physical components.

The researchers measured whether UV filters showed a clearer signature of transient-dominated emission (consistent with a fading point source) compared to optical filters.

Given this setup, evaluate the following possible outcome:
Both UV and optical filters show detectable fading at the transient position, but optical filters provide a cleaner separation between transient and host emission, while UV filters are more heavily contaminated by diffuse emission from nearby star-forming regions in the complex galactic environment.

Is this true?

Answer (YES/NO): NO